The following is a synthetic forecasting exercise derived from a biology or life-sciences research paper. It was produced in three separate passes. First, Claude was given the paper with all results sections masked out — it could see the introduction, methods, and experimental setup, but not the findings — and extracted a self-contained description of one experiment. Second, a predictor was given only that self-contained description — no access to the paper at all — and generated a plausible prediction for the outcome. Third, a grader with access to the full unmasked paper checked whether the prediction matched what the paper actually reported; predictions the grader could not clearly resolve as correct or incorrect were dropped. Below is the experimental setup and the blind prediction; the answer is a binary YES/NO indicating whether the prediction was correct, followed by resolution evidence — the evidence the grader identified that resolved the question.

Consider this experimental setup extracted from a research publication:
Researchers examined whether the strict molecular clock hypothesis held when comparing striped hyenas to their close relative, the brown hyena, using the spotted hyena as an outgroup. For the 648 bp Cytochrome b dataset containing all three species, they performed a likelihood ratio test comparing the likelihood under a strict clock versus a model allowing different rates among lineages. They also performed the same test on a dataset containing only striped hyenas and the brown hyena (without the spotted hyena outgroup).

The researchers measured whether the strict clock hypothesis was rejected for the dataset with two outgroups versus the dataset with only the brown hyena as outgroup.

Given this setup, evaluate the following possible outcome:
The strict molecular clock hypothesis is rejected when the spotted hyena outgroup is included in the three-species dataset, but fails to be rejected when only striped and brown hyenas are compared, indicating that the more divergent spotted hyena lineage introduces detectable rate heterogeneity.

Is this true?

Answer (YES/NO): YES